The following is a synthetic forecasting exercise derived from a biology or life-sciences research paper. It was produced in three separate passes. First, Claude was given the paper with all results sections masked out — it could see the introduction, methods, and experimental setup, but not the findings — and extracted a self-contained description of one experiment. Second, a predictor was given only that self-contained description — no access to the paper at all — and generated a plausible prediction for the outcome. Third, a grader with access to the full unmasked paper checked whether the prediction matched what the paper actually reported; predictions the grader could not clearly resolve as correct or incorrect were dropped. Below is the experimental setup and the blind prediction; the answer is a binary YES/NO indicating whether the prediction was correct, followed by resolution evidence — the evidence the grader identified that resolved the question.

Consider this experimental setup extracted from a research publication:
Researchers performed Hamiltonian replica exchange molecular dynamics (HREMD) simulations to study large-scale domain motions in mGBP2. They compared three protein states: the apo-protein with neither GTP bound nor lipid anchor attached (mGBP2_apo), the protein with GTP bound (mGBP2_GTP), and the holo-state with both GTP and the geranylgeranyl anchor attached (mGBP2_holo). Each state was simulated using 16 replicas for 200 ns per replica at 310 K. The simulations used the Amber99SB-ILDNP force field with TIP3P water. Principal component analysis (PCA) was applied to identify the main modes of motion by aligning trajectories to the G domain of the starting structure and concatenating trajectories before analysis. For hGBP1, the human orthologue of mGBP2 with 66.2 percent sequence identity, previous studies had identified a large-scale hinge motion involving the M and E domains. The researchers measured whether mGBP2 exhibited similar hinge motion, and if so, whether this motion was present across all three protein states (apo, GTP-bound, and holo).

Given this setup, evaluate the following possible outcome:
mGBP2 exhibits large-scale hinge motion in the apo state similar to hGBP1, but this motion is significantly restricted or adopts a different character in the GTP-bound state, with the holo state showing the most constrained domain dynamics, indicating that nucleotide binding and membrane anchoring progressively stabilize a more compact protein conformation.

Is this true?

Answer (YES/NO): NO